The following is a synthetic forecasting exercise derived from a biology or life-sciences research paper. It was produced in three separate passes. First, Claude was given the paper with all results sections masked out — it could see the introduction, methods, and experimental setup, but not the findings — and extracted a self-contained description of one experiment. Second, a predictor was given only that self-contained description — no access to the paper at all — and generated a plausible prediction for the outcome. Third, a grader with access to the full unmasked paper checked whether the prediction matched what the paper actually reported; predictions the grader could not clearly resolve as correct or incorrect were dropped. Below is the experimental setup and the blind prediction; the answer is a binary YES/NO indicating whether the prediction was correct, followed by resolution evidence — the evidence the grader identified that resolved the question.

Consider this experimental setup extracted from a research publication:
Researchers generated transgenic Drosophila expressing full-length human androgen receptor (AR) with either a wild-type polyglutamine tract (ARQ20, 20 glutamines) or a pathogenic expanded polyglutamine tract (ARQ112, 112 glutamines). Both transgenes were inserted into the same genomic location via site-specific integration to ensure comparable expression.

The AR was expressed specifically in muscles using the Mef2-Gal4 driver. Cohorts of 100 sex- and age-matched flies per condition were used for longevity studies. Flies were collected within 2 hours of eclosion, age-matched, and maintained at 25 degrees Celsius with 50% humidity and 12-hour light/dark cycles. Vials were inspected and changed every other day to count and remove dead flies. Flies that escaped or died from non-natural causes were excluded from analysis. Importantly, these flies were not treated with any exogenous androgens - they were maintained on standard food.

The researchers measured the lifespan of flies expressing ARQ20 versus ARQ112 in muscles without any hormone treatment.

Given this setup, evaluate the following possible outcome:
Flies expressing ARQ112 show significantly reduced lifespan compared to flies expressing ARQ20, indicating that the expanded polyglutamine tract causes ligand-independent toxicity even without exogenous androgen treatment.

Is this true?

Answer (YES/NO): YES